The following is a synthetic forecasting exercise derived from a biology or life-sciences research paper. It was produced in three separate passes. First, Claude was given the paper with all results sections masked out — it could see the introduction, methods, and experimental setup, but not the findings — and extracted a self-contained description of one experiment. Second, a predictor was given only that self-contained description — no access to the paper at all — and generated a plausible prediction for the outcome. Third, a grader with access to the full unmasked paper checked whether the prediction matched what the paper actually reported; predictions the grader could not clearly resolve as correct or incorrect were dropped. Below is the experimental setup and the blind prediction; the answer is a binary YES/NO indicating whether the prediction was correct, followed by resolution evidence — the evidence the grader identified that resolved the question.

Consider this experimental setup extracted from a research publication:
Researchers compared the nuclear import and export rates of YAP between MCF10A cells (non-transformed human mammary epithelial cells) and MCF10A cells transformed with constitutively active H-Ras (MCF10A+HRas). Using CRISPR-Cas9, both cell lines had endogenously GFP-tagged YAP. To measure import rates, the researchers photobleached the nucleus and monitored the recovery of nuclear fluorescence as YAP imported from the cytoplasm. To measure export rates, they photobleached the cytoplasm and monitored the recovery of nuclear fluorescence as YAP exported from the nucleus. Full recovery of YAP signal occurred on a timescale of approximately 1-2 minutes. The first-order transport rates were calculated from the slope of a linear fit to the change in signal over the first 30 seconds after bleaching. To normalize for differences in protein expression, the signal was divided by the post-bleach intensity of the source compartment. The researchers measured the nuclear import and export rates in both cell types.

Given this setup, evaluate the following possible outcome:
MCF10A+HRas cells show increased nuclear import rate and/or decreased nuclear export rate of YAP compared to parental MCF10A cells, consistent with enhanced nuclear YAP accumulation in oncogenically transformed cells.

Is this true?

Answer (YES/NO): NO